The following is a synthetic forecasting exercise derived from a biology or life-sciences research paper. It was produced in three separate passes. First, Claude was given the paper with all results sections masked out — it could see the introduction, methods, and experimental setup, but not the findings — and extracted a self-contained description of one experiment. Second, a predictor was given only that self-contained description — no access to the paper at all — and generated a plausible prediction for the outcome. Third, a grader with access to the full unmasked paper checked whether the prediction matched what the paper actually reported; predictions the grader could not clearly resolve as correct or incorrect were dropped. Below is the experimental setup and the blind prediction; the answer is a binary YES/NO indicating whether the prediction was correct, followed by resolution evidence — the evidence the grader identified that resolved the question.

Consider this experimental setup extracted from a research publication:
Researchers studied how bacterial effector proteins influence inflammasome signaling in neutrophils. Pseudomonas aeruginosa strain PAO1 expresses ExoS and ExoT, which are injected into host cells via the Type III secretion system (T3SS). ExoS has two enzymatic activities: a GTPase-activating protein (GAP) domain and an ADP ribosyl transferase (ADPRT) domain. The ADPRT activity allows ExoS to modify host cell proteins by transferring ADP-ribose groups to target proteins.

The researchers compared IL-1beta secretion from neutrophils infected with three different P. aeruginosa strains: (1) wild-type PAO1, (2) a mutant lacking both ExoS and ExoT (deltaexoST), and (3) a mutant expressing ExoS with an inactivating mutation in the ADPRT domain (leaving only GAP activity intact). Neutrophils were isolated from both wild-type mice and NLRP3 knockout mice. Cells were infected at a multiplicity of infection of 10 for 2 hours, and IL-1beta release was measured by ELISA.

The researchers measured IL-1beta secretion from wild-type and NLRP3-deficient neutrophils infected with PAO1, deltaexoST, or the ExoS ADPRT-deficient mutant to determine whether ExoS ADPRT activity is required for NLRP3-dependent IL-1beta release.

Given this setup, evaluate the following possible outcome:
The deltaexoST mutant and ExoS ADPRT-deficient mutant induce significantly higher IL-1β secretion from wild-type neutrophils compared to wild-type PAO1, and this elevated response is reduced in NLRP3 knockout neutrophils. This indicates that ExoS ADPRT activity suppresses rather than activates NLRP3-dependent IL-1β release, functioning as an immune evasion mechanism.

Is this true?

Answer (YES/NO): NO